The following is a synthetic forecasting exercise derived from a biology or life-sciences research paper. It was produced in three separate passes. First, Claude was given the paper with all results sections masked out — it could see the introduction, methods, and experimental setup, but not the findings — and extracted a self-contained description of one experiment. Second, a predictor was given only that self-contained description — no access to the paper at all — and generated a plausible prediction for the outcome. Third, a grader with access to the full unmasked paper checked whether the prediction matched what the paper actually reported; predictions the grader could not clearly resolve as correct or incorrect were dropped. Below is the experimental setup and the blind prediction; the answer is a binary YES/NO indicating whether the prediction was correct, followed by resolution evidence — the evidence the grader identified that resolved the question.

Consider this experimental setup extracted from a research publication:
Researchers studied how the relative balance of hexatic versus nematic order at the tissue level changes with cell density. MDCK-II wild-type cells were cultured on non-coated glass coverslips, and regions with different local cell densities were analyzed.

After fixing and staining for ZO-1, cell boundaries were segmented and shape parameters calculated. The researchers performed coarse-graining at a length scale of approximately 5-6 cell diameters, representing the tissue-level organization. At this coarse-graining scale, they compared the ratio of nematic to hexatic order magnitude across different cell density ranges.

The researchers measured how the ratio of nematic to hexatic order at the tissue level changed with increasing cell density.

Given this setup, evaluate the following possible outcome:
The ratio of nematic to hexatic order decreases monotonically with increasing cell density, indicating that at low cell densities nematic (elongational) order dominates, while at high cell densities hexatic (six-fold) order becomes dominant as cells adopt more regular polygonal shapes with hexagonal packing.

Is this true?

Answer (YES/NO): YES